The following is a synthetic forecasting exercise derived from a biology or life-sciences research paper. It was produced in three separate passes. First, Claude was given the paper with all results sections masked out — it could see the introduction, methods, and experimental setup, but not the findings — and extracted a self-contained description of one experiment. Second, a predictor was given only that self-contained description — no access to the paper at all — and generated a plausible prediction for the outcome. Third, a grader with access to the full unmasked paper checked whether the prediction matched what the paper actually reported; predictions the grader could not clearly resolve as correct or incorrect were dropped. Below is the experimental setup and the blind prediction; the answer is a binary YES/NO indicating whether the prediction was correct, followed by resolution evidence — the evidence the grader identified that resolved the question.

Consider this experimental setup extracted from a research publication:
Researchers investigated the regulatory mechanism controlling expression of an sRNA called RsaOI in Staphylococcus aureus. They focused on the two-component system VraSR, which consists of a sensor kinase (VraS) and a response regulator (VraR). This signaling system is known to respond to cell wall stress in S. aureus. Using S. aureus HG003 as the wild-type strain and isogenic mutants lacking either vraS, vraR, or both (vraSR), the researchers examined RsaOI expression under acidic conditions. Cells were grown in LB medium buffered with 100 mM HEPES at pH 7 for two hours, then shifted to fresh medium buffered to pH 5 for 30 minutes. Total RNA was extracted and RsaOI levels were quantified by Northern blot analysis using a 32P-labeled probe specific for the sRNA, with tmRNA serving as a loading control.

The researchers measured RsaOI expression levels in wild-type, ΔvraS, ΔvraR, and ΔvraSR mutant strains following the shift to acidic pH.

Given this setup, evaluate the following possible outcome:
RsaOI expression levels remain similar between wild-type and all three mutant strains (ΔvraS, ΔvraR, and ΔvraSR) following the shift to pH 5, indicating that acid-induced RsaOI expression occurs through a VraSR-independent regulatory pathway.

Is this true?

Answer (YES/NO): NO